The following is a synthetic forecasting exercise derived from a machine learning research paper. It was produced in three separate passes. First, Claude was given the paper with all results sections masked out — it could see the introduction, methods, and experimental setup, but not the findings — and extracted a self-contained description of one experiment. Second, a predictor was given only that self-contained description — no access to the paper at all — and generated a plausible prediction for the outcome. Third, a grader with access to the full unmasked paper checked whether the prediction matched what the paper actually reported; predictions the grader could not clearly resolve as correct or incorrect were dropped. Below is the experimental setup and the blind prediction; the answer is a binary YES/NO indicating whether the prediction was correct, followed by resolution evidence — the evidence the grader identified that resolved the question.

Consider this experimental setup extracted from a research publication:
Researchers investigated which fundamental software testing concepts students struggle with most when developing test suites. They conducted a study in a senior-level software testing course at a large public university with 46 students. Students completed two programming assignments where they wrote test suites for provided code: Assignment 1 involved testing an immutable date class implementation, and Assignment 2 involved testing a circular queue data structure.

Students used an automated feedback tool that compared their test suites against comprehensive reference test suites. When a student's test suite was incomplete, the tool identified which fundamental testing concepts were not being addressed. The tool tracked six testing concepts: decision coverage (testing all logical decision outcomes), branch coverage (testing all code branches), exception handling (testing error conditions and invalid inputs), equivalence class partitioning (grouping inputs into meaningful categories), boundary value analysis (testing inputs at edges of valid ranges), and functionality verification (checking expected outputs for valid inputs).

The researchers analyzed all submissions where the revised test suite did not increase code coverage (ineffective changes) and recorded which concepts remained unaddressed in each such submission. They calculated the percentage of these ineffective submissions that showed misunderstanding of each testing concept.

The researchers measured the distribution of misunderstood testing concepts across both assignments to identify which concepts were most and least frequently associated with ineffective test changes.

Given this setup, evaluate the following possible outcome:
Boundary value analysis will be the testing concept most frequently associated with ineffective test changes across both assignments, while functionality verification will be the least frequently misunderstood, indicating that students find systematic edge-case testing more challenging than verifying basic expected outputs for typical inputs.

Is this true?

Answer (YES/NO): NO